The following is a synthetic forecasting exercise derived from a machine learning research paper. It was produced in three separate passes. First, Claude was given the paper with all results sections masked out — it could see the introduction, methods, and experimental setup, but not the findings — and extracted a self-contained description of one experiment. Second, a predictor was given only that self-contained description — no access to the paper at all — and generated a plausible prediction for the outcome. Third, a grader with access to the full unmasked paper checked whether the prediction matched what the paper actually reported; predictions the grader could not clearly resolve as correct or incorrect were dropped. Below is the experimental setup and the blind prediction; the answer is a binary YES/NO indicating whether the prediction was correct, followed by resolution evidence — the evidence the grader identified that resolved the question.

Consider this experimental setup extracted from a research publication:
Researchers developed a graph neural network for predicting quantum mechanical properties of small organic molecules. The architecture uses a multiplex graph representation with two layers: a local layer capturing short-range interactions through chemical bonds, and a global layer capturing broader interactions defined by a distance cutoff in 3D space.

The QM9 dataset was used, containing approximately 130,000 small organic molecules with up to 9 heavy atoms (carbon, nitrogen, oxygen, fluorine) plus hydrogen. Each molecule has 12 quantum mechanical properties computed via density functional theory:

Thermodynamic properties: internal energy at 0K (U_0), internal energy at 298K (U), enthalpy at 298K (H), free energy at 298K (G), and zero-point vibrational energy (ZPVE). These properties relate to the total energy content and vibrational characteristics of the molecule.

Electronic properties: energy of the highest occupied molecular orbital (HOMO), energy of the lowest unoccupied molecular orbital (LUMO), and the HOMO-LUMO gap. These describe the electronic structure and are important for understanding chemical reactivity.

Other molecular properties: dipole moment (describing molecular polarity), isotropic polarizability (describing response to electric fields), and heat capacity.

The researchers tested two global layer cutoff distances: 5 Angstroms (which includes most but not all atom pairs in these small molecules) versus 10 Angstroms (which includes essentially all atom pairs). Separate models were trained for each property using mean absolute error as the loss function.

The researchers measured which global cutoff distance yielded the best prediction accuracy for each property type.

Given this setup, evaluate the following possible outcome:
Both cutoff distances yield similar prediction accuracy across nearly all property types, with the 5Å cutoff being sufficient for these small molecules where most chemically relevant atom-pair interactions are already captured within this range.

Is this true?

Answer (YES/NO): NO